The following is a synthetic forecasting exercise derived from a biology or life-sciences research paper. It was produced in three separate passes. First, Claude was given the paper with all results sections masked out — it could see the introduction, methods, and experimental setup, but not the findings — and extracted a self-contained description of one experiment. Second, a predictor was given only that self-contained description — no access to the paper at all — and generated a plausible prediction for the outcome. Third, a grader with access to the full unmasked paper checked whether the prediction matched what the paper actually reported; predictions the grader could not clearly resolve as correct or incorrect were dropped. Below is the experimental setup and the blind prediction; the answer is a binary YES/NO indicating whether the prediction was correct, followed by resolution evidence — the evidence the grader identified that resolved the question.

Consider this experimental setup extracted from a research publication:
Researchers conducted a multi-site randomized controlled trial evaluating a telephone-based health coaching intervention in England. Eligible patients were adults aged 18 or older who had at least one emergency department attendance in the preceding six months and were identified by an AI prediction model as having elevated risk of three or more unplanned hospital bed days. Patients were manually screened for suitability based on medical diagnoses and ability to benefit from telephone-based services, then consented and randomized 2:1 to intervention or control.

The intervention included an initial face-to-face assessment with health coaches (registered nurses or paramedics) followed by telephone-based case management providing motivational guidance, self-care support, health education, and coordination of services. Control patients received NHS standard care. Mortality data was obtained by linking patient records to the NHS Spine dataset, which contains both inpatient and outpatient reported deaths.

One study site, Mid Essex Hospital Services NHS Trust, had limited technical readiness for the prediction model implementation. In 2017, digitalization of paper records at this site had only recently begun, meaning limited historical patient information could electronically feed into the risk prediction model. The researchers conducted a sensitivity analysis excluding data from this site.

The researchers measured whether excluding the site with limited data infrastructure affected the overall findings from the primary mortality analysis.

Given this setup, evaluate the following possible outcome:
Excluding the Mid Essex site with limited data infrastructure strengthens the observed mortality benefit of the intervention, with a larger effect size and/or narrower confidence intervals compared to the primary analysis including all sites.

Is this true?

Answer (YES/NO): YES